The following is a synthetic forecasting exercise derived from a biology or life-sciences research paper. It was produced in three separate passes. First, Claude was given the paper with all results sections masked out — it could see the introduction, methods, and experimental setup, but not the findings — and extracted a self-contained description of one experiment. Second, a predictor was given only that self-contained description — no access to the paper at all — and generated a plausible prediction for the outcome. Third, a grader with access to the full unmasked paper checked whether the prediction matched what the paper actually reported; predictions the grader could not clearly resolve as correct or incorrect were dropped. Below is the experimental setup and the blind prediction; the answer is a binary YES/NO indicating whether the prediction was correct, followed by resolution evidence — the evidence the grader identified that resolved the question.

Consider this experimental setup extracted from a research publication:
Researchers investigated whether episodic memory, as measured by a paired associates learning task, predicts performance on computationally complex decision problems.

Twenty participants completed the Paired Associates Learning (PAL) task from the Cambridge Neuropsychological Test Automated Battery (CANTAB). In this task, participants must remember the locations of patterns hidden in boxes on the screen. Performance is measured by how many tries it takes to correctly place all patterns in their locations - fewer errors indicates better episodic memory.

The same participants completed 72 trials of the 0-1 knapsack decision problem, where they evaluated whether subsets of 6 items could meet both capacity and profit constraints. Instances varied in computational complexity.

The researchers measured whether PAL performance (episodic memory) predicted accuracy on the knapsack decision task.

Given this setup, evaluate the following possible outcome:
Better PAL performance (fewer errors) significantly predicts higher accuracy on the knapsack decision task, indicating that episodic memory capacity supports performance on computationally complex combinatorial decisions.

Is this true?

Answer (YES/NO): NO